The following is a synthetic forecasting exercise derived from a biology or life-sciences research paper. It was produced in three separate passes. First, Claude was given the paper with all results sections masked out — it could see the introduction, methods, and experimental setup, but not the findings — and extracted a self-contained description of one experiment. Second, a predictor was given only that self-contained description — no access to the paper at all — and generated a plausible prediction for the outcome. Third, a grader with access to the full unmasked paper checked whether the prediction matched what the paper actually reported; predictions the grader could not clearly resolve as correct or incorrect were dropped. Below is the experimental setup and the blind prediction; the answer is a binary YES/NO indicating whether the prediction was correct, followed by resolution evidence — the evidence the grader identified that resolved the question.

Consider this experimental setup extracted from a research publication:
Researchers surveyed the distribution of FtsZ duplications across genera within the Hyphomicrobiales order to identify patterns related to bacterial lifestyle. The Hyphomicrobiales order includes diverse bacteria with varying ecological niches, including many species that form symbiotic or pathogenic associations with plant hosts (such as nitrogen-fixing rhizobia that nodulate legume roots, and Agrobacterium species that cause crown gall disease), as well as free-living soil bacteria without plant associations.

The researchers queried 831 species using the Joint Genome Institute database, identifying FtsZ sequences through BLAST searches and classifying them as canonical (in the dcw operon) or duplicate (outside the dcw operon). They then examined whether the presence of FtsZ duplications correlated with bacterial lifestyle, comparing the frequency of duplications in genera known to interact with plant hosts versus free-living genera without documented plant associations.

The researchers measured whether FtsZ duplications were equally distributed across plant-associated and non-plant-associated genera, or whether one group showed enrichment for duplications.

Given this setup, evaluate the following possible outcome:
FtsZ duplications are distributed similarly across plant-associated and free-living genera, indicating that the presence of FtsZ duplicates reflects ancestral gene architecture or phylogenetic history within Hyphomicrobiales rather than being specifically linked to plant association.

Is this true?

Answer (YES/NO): NO